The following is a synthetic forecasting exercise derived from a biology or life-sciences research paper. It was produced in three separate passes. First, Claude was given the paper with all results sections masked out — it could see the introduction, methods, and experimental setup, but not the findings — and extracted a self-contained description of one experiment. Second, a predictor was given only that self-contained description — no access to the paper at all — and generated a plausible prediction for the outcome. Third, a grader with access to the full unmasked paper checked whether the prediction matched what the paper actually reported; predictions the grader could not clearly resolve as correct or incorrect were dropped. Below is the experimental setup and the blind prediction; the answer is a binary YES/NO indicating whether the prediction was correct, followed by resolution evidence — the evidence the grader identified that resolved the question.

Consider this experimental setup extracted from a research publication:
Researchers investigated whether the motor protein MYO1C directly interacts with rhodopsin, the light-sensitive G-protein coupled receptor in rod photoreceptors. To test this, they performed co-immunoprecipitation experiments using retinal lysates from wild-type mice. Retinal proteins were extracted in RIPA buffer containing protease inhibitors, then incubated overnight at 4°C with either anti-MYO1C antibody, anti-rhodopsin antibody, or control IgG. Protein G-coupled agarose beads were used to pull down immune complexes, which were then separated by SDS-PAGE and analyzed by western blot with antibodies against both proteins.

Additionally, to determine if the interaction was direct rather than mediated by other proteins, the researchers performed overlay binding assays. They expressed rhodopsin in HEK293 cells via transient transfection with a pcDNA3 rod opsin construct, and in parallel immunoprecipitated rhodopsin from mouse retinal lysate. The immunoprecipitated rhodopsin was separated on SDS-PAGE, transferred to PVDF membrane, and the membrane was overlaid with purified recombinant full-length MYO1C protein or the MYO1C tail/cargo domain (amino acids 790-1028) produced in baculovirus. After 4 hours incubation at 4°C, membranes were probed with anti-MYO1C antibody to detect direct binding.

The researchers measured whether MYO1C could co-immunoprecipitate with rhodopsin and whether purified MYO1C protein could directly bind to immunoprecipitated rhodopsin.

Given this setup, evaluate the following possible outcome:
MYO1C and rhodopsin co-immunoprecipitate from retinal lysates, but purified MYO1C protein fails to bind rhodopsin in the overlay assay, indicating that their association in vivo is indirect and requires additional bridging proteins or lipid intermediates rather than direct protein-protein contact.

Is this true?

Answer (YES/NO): NO